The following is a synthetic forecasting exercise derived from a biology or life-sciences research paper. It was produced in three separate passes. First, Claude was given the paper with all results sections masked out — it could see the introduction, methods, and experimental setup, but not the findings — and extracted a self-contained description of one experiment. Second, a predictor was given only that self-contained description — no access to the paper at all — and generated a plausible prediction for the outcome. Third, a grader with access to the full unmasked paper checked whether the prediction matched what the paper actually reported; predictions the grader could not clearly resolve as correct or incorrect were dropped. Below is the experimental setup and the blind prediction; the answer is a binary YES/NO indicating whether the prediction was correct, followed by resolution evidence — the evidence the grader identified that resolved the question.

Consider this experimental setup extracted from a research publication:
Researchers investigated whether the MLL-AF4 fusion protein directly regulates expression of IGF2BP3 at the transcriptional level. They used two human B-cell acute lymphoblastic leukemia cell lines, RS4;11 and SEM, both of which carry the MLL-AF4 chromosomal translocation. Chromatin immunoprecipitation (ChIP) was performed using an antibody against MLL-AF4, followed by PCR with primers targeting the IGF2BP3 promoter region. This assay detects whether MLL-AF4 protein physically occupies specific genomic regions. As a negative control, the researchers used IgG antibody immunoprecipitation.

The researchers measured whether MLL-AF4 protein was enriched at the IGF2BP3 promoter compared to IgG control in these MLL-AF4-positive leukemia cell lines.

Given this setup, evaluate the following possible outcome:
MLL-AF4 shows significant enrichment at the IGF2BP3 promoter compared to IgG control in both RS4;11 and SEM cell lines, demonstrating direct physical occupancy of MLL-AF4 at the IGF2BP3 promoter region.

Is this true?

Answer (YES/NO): NO